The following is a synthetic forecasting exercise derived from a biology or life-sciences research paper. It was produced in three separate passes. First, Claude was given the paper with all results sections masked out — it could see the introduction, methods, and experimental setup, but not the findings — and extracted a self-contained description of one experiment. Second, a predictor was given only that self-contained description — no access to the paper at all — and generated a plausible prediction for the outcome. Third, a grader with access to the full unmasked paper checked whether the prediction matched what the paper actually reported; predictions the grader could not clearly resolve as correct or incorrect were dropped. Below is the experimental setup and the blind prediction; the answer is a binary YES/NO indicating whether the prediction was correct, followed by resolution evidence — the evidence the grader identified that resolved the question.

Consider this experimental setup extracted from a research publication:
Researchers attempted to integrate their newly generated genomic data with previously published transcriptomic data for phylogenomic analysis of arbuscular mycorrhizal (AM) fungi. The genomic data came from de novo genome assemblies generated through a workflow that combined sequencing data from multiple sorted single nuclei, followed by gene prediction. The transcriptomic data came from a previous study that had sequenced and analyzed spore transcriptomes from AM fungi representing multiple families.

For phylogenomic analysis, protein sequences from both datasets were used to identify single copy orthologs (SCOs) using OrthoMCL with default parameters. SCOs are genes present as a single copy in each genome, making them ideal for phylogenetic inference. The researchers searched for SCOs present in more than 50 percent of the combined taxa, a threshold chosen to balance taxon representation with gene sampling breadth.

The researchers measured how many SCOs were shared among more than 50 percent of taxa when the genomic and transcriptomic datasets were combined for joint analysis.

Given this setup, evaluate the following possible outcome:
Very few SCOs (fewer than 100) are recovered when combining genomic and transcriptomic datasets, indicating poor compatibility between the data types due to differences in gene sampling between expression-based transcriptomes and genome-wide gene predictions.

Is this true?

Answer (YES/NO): YES